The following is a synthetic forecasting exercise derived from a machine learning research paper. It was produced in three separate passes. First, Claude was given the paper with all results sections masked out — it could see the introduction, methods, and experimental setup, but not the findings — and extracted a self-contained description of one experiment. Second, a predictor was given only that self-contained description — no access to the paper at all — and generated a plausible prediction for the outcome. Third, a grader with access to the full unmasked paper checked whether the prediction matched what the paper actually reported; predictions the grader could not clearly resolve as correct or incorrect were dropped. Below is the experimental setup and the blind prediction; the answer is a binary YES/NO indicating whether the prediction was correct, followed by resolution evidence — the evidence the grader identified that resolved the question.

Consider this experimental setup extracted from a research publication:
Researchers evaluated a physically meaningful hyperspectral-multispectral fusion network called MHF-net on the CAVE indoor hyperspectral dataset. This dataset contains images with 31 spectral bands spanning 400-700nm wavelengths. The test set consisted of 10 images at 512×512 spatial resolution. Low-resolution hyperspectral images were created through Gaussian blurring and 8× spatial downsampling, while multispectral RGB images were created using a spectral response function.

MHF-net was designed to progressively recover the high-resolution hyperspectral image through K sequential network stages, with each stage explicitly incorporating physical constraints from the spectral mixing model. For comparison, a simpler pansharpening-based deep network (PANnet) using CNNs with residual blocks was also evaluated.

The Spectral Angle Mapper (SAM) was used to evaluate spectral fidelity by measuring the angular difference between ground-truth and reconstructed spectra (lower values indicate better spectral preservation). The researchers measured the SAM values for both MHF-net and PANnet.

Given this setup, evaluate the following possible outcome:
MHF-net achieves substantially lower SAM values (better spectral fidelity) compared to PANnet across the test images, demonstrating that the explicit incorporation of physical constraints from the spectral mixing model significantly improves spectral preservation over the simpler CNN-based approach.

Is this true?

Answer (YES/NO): NO